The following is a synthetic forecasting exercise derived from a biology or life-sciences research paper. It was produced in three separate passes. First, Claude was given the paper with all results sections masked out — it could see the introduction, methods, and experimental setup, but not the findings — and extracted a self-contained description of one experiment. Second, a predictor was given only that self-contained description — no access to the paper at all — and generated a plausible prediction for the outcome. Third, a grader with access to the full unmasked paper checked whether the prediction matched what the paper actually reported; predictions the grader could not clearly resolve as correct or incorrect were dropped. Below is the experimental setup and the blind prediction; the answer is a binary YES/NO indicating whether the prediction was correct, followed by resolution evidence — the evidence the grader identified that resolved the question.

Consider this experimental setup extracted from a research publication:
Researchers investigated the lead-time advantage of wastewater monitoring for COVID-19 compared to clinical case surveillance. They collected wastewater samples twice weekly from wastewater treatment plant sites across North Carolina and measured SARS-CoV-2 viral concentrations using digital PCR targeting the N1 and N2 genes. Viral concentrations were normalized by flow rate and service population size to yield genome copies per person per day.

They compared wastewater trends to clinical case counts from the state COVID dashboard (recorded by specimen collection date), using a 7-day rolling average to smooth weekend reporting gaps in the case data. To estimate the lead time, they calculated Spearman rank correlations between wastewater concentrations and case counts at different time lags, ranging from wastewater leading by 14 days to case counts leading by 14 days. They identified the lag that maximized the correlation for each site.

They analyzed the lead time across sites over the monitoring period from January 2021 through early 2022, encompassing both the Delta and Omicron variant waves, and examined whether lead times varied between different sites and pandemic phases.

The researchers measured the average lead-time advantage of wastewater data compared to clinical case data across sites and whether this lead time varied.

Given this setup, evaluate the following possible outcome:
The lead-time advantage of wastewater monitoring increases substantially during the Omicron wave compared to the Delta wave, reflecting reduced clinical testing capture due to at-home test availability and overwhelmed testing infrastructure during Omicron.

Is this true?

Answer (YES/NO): NO